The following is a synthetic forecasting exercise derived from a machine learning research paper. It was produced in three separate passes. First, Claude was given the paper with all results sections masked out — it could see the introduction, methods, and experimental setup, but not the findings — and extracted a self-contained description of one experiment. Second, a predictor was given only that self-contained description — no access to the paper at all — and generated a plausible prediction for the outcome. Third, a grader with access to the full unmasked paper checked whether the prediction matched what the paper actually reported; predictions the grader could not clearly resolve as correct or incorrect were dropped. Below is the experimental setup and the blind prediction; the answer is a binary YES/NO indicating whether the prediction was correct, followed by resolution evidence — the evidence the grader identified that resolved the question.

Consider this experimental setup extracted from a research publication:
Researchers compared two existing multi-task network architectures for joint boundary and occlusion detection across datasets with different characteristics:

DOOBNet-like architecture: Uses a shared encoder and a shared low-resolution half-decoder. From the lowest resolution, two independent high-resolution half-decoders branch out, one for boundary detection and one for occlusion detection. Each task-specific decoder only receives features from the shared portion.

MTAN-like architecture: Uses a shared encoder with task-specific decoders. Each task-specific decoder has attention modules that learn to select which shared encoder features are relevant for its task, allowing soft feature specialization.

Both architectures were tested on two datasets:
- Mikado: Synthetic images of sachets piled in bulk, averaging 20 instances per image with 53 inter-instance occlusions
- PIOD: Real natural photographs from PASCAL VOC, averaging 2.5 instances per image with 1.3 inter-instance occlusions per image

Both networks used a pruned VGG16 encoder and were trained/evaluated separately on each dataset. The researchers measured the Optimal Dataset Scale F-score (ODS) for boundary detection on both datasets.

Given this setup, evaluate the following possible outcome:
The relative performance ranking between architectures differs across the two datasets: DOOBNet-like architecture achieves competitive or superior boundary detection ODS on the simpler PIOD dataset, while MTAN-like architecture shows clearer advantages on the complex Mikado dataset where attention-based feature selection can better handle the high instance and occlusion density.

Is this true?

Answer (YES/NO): NO